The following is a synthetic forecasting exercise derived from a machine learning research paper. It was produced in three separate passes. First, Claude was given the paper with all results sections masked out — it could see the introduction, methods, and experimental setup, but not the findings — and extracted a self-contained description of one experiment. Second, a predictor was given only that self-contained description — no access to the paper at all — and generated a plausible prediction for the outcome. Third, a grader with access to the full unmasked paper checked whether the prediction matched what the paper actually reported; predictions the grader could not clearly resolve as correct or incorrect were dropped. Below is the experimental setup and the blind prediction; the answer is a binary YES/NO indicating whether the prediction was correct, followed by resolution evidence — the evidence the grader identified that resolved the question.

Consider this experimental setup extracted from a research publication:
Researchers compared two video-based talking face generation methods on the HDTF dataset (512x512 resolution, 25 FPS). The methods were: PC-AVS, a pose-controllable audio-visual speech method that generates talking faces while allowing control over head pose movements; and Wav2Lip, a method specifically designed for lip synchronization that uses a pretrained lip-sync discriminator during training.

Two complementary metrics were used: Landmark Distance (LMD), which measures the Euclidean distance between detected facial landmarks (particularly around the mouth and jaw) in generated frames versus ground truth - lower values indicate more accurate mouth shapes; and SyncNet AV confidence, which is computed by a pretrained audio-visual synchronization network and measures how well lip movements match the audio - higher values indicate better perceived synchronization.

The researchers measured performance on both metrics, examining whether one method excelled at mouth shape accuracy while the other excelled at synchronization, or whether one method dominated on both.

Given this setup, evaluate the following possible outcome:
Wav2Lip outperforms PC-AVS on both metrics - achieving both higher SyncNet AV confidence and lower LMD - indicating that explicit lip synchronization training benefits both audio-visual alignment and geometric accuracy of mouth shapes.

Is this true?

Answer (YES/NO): YES